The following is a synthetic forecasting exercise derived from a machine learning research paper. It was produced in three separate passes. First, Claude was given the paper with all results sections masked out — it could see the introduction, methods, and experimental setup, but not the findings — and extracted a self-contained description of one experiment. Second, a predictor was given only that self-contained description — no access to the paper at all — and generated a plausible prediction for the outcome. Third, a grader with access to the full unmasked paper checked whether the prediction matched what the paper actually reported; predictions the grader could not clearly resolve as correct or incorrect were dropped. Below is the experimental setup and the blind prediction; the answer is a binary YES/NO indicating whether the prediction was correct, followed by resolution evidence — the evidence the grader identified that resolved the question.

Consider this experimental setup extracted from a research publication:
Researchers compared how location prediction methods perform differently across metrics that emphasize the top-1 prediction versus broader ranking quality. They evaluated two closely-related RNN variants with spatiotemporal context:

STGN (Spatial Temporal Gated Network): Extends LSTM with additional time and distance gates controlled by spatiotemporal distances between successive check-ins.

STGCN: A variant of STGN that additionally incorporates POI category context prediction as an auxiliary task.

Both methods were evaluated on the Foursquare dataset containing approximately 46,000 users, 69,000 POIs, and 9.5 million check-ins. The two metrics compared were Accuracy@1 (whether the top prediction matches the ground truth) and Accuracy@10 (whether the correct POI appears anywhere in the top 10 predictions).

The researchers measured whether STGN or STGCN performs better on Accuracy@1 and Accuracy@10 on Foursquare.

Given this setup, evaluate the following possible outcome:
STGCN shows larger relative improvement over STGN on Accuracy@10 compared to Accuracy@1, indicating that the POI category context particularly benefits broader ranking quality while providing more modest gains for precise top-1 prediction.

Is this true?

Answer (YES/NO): NO